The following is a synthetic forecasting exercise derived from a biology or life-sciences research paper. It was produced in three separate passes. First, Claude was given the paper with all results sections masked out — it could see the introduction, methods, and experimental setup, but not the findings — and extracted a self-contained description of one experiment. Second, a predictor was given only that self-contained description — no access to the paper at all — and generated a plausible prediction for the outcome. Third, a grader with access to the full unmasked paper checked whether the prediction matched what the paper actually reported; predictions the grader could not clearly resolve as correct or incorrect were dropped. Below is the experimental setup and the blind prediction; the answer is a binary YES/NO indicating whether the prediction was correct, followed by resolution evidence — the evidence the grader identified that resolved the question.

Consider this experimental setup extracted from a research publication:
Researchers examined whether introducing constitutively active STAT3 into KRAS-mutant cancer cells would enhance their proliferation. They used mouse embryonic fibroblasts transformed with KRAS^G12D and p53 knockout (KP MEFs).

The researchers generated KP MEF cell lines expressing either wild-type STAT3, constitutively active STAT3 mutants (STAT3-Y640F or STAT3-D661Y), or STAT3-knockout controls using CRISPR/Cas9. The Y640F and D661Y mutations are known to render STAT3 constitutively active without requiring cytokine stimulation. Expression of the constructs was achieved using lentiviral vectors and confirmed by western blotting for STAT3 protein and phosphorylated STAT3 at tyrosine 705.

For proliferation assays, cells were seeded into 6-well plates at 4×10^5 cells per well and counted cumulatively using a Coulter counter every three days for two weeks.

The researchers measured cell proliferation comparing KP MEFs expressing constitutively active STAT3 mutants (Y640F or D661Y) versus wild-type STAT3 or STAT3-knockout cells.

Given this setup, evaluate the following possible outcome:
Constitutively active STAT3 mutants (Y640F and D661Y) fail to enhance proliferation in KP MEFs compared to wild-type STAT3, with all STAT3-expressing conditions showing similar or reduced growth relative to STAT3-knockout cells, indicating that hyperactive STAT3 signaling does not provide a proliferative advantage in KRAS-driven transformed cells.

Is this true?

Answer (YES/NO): YES